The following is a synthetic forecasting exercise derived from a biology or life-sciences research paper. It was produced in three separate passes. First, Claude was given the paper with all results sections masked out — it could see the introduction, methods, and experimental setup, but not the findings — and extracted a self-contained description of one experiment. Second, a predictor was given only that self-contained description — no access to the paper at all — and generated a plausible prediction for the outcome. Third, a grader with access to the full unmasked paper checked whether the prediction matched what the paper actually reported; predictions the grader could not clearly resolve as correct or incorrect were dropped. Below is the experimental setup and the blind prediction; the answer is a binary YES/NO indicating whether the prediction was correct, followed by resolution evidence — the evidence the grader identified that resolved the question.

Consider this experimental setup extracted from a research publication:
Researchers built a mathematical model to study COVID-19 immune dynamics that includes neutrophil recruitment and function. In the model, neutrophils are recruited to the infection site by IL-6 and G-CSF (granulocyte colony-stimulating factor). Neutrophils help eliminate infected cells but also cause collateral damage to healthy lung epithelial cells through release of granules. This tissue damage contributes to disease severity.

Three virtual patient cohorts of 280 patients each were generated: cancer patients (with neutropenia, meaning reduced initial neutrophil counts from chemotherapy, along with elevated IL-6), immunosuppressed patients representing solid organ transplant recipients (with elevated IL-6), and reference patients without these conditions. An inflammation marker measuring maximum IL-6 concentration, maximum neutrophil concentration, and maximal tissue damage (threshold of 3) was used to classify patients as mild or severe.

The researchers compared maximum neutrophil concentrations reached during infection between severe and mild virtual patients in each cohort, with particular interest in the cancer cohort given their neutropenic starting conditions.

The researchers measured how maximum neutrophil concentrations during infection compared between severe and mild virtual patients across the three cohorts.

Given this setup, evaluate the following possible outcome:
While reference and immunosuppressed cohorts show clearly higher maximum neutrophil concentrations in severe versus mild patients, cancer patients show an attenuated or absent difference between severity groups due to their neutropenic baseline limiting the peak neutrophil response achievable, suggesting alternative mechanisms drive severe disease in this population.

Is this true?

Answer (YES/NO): NO